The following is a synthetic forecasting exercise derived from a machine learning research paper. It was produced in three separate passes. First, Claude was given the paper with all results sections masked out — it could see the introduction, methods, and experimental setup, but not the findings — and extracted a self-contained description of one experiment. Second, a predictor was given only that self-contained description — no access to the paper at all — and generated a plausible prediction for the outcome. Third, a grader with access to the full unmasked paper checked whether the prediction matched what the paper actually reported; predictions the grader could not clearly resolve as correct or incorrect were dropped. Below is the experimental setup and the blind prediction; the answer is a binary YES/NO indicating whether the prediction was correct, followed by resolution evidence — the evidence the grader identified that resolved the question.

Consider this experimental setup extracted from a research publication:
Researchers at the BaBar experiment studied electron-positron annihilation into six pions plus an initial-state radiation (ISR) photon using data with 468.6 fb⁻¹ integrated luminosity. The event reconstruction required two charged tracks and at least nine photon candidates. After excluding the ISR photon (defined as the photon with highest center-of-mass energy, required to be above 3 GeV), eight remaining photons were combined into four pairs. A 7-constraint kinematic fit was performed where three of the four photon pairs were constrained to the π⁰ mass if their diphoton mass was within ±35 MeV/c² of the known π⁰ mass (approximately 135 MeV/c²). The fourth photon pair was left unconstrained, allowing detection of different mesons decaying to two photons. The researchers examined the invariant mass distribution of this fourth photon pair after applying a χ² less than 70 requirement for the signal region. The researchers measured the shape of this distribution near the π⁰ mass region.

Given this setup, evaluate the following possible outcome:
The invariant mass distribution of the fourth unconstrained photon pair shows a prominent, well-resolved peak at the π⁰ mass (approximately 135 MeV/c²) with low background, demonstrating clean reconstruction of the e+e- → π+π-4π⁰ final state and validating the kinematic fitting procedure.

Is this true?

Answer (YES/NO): NO